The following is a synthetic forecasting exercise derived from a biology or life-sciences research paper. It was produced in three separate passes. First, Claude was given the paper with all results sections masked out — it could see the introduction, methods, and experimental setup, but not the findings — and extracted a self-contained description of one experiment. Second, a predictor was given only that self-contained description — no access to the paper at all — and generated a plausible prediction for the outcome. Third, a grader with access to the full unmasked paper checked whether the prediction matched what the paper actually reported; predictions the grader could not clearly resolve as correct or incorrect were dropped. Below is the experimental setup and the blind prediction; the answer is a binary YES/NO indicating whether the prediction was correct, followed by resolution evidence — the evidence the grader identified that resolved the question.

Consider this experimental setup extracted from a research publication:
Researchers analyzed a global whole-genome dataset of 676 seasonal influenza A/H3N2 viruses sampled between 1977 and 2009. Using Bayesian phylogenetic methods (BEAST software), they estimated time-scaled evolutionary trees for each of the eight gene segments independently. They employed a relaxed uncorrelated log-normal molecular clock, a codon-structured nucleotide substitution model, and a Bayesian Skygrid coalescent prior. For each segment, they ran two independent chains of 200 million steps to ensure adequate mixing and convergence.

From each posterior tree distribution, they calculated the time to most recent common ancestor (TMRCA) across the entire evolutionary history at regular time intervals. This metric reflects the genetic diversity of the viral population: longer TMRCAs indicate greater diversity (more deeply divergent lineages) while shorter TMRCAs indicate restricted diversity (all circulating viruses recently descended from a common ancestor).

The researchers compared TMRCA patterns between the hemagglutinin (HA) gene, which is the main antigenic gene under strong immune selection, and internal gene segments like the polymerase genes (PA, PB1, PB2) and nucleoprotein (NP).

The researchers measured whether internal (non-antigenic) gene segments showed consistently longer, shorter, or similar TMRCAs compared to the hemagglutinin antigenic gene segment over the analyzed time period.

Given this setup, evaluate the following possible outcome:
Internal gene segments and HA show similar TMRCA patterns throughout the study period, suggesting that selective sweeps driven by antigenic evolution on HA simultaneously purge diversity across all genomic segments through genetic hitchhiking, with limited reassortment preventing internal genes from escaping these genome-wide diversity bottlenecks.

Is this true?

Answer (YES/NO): NO